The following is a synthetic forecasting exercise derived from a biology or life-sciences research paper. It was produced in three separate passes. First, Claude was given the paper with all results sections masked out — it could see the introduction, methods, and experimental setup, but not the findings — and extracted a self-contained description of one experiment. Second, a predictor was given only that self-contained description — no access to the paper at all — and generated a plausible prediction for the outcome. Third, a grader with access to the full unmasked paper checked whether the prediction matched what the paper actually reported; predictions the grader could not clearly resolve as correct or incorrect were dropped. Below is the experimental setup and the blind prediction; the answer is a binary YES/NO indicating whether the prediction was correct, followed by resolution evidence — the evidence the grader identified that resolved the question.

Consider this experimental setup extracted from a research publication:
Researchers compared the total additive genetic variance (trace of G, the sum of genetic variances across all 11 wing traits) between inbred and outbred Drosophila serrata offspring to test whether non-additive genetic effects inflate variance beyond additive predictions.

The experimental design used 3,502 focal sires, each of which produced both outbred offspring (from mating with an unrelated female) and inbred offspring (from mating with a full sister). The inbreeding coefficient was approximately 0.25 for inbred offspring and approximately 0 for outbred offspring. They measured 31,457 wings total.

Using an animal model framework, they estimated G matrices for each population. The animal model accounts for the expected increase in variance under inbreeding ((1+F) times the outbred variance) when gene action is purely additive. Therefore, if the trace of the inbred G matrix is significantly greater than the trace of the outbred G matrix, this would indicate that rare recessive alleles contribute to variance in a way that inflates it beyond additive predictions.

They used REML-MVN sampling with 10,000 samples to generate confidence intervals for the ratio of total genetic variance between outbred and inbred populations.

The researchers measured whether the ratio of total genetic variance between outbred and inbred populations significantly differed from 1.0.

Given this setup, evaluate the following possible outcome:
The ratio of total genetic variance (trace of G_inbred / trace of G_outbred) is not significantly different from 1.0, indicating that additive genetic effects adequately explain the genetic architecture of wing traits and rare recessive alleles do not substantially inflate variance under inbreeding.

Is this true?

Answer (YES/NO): YES